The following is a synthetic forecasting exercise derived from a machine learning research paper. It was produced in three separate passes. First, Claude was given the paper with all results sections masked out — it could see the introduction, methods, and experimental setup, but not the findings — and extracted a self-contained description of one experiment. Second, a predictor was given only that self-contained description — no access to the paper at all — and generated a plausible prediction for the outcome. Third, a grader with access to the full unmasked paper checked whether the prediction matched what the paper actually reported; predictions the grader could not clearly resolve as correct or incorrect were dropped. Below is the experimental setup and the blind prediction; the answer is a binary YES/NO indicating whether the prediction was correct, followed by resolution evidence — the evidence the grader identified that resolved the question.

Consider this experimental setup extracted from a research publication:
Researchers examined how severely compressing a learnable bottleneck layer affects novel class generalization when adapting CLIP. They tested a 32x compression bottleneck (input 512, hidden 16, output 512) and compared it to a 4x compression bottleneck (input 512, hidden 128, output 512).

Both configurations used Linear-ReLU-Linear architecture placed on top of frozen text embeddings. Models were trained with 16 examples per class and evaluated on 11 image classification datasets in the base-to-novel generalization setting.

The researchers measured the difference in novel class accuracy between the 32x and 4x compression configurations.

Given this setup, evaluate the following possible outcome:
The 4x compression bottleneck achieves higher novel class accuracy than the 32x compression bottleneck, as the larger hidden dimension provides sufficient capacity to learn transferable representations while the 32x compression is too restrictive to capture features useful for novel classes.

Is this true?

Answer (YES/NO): YES